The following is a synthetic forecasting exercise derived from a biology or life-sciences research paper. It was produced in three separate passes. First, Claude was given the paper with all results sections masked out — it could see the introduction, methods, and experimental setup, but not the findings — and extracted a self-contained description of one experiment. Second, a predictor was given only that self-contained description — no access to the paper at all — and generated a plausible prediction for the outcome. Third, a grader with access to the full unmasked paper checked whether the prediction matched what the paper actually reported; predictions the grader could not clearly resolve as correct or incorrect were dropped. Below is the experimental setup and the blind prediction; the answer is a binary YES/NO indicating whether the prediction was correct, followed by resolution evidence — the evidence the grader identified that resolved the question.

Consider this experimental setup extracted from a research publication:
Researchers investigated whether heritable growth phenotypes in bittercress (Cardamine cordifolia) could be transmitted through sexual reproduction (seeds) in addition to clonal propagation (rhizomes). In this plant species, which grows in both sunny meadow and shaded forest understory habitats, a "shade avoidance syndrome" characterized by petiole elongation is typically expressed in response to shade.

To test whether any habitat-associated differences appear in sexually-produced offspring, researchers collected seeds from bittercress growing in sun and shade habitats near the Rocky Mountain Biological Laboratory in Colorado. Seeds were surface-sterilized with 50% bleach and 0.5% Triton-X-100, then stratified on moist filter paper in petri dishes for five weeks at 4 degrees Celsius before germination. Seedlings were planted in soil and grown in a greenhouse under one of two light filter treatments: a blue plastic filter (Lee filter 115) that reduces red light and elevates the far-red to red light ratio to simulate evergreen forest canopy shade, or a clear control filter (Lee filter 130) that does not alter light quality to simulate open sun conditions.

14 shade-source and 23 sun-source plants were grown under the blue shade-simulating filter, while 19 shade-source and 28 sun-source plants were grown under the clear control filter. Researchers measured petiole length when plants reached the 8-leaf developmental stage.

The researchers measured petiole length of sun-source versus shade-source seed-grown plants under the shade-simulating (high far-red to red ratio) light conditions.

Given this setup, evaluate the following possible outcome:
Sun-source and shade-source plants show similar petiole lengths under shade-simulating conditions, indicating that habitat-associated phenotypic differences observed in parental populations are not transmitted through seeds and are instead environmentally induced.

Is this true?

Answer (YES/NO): NO